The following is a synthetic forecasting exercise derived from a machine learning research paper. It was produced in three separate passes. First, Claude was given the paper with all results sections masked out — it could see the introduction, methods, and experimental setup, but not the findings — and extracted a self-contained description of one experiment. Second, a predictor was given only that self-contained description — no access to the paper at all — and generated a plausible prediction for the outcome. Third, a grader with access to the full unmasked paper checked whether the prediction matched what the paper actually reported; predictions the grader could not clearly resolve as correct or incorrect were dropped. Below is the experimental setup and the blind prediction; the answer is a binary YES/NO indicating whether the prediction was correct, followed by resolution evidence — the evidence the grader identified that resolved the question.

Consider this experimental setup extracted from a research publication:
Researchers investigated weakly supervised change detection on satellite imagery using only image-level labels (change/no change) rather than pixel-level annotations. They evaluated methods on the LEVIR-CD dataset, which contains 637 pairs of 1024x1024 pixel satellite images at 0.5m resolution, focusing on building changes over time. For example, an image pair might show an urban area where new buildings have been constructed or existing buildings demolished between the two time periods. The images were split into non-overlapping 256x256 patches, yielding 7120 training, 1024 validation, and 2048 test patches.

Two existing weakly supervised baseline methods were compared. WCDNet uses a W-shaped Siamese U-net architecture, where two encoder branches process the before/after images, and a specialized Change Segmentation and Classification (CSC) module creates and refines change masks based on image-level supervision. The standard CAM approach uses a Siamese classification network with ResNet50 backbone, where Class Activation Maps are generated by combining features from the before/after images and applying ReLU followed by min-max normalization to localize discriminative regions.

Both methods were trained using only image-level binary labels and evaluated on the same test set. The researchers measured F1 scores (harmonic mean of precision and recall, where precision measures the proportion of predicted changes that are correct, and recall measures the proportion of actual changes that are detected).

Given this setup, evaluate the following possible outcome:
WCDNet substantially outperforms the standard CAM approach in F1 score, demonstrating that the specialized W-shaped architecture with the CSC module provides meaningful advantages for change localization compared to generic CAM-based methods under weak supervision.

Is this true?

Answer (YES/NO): NO